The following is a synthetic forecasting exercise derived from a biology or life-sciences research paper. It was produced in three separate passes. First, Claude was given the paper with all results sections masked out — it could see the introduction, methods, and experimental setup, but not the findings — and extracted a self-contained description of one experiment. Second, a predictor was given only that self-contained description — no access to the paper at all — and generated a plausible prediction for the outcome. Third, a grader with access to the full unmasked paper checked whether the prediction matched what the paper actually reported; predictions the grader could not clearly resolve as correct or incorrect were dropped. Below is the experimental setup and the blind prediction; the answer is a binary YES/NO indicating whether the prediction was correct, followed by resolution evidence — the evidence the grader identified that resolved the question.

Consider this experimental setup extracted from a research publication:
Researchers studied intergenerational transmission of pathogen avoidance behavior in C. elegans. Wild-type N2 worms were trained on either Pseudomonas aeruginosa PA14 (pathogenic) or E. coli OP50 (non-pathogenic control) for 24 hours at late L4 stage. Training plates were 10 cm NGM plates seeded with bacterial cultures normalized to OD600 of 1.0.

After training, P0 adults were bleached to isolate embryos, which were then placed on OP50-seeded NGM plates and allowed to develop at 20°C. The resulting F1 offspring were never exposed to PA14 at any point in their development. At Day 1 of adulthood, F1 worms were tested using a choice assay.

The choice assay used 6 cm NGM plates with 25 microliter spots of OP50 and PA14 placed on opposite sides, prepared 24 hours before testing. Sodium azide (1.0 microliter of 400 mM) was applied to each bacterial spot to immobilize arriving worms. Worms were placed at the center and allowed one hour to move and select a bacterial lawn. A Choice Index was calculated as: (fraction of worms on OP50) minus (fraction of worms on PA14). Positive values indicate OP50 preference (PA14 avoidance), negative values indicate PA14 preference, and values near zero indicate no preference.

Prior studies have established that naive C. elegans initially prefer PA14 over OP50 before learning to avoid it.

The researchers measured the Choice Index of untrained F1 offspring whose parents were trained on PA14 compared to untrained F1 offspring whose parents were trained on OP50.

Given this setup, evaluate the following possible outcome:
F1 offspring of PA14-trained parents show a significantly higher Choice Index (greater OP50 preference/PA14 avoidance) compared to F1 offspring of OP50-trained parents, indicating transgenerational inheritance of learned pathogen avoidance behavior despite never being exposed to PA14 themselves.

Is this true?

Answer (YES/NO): YES